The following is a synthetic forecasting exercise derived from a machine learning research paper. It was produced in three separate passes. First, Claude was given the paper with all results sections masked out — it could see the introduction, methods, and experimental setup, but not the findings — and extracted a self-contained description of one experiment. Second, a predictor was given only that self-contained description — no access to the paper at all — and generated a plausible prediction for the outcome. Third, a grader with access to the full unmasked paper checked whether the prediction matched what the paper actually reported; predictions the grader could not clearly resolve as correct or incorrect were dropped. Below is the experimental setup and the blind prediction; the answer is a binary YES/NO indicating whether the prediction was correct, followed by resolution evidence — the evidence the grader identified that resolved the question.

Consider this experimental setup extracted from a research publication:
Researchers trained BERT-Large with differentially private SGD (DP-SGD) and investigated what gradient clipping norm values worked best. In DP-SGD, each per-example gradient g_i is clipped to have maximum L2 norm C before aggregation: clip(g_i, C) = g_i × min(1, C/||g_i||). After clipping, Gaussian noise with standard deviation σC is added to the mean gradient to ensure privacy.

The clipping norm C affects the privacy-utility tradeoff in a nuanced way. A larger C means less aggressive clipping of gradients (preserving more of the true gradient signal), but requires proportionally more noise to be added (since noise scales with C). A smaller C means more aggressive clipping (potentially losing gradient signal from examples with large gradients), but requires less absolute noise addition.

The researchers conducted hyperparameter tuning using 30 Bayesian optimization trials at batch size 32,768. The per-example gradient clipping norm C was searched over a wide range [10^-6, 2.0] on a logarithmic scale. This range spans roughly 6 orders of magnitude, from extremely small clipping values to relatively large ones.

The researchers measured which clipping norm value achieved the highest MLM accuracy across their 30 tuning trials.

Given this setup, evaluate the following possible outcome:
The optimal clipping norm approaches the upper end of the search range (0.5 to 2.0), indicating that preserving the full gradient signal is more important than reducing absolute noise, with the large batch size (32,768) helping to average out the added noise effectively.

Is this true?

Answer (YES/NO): NO